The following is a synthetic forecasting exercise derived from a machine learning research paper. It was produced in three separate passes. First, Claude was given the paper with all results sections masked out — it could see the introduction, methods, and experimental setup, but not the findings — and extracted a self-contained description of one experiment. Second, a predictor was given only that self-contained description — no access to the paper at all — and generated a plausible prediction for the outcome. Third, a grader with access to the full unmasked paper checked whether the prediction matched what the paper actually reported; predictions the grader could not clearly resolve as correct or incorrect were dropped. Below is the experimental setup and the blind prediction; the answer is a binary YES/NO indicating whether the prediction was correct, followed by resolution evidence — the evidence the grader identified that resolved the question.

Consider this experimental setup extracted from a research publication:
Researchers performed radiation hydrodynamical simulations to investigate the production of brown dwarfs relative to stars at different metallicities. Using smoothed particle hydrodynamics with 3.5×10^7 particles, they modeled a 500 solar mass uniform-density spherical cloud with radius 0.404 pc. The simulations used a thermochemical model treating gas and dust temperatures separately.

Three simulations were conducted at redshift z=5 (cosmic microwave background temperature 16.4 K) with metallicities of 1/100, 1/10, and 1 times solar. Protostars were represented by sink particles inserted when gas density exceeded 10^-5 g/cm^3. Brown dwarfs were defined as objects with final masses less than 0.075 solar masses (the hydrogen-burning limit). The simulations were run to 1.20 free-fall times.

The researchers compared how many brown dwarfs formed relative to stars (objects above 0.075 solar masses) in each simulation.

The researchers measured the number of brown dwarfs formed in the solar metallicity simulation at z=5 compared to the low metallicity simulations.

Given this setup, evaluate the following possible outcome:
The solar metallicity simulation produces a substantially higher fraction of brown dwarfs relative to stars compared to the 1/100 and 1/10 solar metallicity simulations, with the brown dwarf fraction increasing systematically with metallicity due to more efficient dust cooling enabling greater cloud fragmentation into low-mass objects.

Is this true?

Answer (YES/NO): NO